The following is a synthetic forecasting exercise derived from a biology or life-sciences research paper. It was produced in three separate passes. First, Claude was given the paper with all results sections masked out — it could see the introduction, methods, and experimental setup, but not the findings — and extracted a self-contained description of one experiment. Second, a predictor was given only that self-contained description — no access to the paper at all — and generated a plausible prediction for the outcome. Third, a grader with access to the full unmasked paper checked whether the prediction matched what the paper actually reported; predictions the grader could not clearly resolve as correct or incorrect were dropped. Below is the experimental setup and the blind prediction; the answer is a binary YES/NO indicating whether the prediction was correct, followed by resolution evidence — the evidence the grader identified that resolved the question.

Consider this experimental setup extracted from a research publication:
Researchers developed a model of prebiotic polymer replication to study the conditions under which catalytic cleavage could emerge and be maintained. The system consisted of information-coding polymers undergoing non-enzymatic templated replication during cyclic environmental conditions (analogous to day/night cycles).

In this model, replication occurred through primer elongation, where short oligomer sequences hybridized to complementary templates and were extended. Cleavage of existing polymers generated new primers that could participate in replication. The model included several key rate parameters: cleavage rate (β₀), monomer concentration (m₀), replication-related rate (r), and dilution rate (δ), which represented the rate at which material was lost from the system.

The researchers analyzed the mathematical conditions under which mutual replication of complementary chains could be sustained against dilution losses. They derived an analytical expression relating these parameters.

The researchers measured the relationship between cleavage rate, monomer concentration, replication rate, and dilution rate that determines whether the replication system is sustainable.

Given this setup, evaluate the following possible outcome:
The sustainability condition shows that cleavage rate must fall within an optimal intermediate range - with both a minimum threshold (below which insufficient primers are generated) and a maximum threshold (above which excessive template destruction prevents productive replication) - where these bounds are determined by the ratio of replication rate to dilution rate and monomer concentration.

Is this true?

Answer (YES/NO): NO